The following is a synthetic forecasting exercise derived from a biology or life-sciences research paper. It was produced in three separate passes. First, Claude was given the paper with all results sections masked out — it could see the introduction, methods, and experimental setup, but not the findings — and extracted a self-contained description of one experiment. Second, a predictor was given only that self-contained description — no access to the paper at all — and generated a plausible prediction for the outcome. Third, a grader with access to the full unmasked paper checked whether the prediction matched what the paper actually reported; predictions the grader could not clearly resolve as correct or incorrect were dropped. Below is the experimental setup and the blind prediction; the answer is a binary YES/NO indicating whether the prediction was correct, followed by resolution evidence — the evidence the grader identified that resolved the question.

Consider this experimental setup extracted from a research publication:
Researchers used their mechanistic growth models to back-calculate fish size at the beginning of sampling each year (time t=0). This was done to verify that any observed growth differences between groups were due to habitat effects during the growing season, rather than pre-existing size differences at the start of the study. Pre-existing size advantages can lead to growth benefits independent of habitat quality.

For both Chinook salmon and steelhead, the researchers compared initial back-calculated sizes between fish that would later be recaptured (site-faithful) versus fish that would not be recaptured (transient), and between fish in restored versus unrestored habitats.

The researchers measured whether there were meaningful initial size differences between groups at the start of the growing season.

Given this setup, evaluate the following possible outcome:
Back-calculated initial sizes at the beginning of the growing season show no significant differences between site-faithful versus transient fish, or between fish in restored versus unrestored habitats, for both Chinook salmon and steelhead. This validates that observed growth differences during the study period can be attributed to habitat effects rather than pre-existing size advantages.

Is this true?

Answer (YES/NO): YES